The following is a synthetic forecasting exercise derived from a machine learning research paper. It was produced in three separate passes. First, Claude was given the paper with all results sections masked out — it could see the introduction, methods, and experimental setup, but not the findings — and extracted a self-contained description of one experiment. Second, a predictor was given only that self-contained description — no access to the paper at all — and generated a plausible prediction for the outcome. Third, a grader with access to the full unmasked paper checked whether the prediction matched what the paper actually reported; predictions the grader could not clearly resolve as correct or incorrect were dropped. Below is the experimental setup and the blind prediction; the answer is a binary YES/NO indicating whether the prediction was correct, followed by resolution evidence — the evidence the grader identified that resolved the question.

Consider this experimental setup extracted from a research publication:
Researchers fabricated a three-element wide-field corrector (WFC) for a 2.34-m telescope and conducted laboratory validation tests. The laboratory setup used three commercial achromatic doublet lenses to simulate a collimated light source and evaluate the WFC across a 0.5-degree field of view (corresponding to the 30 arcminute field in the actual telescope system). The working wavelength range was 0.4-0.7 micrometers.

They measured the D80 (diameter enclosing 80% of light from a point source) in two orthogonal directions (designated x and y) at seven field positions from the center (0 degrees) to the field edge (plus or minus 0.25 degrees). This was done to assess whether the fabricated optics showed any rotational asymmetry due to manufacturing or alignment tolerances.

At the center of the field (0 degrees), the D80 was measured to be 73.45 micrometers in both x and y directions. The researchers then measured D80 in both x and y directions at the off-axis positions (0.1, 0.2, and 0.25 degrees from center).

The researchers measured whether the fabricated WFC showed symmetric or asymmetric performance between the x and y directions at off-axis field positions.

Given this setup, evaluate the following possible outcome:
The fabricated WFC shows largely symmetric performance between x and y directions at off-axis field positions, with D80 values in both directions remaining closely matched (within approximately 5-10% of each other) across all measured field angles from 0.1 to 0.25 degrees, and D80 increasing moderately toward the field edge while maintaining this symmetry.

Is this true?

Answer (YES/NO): YES